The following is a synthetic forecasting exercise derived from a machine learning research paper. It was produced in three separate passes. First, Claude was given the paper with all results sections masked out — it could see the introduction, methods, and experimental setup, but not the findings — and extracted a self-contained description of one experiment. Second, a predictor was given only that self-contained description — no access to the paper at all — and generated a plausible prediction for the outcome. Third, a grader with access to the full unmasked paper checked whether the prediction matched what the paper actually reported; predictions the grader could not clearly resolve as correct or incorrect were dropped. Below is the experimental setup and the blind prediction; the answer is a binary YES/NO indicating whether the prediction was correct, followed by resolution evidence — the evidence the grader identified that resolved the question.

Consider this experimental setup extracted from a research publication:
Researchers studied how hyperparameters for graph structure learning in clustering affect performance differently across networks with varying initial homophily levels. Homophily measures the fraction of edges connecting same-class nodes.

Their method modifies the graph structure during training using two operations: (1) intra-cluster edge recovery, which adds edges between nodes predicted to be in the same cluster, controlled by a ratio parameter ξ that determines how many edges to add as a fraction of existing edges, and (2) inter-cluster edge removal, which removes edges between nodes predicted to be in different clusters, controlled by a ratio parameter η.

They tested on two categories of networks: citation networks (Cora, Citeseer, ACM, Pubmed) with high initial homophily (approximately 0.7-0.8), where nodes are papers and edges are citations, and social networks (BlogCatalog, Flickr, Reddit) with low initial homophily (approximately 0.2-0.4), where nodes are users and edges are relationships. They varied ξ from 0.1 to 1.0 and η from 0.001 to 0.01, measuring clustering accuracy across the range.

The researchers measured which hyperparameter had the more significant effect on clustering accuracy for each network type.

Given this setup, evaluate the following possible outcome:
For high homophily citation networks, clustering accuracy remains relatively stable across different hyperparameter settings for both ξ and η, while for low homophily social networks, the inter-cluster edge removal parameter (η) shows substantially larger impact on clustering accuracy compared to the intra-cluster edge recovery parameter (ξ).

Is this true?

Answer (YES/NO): NO